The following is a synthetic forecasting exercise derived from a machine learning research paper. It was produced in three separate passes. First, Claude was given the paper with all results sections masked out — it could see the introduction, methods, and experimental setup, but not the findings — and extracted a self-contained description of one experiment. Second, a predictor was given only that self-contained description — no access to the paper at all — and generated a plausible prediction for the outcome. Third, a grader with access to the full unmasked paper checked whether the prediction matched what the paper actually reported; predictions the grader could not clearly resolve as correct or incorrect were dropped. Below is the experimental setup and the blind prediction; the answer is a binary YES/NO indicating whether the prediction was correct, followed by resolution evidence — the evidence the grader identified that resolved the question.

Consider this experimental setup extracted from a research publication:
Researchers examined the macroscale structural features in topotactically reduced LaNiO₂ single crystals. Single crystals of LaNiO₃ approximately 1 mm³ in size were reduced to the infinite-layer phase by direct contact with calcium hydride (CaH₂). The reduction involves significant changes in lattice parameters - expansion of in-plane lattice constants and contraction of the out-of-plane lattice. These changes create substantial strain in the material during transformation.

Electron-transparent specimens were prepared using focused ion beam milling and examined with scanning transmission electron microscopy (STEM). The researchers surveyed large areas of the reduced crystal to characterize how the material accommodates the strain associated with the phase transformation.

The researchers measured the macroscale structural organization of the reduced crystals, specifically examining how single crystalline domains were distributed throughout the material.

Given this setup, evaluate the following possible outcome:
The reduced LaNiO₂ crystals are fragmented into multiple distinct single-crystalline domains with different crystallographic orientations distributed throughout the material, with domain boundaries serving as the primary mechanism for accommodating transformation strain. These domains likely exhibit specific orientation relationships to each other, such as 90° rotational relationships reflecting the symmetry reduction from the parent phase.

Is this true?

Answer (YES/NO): NO